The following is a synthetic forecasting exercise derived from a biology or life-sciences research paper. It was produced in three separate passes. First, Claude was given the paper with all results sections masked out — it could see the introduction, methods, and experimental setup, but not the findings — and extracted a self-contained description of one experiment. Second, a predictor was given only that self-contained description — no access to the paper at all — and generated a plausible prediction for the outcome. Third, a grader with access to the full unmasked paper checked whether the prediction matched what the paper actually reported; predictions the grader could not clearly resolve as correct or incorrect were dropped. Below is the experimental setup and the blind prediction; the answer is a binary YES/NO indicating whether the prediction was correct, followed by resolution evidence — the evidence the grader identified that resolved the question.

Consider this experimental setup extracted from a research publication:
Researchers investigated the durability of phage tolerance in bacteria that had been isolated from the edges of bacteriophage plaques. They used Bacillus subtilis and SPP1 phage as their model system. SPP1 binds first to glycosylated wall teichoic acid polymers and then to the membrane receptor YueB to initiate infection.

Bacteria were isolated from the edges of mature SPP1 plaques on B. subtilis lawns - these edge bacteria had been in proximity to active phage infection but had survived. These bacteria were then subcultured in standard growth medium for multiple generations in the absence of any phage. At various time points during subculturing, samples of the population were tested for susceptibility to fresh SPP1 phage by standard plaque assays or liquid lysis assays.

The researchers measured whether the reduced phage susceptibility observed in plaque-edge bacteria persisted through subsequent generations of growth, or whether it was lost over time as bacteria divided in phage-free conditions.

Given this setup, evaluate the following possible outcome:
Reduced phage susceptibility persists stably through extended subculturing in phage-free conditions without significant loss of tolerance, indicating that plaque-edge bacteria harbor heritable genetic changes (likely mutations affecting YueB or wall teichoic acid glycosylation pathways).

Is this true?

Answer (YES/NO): NO